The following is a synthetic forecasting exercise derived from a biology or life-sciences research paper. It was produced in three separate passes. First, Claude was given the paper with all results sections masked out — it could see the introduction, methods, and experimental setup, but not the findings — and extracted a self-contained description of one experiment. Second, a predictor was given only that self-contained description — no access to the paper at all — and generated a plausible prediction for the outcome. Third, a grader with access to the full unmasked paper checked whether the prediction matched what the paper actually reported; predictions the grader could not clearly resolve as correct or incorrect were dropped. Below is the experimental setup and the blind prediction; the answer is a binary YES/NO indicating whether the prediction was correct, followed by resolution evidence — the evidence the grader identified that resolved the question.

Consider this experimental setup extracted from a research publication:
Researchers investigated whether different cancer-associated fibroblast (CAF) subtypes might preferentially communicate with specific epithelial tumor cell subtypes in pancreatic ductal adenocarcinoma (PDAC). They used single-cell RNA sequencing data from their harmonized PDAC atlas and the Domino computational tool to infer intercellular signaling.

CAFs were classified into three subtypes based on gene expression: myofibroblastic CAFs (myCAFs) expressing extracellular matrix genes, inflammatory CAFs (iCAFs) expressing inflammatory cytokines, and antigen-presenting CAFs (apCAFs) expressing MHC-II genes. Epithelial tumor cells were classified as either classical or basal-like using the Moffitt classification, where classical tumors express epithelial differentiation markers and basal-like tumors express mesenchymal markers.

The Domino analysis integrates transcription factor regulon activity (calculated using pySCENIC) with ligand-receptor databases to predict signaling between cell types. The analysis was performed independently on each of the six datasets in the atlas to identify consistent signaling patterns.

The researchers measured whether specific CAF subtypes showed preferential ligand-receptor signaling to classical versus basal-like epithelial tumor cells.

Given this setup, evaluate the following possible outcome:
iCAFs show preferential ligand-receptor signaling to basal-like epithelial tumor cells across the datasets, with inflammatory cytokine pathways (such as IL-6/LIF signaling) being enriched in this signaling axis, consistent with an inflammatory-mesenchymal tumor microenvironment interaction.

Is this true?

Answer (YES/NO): NO